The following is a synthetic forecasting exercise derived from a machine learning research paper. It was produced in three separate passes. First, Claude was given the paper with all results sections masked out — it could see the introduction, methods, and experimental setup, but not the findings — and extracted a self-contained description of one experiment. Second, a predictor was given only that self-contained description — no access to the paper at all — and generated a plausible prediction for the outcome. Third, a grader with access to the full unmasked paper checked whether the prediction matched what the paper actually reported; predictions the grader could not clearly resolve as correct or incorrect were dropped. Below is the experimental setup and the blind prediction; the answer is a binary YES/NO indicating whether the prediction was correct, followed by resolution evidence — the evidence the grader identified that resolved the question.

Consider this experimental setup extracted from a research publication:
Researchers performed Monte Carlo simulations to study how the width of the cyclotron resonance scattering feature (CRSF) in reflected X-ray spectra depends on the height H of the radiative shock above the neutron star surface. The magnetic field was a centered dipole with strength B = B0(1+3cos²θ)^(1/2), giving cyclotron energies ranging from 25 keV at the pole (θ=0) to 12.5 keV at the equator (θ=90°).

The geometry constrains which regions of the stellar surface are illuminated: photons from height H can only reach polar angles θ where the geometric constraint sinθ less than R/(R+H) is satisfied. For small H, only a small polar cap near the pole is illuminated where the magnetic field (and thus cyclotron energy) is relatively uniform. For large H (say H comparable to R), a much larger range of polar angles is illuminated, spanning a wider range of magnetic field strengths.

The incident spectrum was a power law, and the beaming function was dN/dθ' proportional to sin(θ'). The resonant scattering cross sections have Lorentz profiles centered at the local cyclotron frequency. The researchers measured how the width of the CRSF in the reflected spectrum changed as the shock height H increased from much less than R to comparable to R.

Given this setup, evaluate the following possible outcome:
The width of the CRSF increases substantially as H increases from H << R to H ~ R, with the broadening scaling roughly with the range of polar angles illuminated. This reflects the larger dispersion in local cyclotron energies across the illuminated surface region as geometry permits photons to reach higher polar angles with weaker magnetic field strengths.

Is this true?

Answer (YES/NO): NO